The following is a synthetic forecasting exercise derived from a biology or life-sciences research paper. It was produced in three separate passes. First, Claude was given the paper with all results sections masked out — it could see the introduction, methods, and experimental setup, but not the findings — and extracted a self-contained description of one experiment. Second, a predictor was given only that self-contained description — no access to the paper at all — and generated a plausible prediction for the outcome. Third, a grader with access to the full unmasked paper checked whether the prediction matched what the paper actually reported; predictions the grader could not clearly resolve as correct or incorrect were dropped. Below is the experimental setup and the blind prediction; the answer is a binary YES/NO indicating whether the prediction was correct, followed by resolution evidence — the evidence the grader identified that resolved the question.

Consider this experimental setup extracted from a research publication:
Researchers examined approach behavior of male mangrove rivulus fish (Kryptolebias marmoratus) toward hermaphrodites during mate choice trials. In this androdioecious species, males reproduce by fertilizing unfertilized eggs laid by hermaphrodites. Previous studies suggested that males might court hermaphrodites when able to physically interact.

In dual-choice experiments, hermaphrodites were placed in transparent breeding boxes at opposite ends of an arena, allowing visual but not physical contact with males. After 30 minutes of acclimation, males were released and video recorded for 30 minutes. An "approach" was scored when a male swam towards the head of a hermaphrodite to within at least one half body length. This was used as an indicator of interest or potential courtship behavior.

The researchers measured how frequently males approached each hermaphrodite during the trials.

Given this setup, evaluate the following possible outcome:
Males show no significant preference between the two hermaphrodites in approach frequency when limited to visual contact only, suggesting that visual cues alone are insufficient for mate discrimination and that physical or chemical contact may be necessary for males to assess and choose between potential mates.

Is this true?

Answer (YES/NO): YES